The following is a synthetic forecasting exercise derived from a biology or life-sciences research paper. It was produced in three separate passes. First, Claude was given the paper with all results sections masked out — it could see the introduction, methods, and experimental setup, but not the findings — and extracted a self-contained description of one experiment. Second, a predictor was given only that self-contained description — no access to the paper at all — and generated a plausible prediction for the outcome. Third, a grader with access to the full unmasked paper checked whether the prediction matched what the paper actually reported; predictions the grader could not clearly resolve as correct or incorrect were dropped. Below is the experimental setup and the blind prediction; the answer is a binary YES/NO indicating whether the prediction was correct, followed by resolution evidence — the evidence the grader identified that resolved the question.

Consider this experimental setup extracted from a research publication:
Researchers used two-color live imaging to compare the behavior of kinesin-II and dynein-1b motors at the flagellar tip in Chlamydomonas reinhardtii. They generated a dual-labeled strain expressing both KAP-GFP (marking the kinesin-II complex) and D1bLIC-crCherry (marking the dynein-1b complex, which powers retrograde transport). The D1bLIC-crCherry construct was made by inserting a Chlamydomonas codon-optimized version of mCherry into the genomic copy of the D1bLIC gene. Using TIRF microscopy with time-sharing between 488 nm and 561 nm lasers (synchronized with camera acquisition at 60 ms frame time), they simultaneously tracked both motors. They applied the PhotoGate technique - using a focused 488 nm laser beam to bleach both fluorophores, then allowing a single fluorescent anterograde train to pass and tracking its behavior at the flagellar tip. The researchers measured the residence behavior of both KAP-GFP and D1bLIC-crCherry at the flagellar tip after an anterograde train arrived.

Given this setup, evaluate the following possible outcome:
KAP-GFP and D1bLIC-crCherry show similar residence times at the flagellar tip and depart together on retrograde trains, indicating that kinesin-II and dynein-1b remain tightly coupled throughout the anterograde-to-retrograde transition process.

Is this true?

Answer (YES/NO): NO